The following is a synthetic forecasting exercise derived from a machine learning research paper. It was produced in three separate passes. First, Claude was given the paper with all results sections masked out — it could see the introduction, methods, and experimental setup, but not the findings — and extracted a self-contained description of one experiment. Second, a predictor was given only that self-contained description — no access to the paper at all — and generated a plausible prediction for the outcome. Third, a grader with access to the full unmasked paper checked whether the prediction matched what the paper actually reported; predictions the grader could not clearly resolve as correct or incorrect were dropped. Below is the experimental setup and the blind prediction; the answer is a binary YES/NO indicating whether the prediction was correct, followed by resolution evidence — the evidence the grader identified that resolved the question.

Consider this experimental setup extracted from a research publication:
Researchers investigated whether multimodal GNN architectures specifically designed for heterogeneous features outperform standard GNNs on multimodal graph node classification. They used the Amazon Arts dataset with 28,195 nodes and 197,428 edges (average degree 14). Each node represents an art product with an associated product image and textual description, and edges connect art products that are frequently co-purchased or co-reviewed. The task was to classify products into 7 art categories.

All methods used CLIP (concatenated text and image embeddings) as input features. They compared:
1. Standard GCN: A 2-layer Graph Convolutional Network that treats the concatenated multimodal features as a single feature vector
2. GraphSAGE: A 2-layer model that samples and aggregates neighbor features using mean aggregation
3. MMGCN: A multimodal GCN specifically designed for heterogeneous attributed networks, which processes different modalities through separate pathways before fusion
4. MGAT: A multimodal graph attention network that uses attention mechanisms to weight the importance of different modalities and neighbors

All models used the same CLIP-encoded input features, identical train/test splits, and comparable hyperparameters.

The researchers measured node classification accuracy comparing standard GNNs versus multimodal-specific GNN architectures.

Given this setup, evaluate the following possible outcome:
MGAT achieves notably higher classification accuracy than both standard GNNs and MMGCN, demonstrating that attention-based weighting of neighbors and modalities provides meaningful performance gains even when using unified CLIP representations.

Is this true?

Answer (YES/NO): NO